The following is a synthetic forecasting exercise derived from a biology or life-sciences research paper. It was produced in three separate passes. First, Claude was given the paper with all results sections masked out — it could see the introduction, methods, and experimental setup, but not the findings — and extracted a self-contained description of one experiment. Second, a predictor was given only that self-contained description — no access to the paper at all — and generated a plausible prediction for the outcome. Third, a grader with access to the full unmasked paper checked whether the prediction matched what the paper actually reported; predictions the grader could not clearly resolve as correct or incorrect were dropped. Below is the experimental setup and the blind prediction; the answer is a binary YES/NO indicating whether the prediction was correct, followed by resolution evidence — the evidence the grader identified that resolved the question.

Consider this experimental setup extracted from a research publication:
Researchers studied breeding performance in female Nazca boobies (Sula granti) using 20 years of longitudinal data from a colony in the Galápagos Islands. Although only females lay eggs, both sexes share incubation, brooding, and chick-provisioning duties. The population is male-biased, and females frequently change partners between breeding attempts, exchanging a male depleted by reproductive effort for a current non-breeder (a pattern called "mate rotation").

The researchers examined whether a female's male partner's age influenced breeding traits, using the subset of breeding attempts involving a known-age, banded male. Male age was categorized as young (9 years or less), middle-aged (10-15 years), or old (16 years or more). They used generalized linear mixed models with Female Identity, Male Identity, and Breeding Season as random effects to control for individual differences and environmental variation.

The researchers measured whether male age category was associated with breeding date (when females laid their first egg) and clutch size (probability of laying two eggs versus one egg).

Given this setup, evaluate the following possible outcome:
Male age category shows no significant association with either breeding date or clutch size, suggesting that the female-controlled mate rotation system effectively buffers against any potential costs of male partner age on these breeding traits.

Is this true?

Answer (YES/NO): NO